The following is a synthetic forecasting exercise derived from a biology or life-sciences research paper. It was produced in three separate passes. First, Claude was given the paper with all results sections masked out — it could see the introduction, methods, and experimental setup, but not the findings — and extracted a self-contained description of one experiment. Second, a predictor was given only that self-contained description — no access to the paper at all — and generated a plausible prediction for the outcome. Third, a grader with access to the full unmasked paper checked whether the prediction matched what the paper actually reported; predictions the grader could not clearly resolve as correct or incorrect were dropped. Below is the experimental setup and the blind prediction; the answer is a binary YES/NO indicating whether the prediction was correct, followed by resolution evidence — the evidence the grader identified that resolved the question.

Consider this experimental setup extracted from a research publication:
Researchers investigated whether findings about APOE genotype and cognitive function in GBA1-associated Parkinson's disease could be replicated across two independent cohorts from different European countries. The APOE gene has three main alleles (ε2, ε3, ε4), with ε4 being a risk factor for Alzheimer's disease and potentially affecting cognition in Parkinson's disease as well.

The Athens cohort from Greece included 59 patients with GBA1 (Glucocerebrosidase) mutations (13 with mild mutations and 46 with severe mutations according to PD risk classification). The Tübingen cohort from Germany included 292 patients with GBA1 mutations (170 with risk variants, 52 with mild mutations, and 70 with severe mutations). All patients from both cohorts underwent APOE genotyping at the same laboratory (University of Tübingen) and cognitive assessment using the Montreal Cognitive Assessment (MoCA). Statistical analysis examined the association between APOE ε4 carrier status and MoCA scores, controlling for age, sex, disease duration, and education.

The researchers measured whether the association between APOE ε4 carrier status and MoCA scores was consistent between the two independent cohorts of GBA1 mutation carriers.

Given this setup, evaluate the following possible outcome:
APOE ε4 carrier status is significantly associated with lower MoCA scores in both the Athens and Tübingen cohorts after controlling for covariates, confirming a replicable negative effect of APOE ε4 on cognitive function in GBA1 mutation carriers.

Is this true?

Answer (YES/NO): NO